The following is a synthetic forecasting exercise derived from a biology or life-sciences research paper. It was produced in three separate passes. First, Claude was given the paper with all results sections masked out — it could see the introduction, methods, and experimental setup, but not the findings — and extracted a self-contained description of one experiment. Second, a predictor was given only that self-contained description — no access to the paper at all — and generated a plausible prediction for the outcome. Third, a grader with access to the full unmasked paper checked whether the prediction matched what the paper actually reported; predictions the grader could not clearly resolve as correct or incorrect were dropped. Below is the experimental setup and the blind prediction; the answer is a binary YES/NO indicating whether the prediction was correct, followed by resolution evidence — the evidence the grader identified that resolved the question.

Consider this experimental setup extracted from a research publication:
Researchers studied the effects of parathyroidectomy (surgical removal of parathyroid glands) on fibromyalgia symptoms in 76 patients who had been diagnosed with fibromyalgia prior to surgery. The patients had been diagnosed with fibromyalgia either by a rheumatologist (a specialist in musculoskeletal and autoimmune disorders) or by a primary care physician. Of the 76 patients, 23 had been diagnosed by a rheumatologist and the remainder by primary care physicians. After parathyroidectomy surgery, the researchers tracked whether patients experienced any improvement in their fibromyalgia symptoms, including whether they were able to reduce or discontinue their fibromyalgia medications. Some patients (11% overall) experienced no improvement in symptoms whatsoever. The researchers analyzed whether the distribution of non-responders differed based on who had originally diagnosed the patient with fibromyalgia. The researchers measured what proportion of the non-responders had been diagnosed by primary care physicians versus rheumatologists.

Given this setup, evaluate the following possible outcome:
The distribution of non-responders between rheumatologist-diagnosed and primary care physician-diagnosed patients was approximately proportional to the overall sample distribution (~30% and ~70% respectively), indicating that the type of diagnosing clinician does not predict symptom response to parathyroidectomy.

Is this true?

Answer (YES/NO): NO